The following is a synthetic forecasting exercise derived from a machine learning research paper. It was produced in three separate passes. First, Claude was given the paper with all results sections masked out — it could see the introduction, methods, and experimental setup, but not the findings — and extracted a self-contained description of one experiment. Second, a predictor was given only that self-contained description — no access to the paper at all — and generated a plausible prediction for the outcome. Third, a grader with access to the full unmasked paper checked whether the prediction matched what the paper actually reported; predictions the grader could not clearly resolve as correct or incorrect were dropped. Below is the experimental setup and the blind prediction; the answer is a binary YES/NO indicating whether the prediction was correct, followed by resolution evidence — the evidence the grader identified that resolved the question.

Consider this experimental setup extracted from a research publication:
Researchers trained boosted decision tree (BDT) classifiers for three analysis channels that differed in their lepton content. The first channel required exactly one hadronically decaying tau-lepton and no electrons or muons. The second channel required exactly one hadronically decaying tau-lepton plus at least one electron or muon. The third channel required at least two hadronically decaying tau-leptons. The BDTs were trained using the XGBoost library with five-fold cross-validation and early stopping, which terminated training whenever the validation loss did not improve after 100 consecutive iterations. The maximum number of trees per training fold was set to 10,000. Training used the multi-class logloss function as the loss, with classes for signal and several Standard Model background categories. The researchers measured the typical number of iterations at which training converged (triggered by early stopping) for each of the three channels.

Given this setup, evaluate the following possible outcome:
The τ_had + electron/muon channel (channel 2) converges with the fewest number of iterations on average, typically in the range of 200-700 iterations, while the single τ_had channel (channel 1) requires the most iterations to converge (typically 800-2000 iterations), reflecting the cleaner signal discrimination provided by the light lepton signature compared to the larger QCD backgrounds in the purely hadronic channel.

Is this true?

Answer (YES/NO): NO